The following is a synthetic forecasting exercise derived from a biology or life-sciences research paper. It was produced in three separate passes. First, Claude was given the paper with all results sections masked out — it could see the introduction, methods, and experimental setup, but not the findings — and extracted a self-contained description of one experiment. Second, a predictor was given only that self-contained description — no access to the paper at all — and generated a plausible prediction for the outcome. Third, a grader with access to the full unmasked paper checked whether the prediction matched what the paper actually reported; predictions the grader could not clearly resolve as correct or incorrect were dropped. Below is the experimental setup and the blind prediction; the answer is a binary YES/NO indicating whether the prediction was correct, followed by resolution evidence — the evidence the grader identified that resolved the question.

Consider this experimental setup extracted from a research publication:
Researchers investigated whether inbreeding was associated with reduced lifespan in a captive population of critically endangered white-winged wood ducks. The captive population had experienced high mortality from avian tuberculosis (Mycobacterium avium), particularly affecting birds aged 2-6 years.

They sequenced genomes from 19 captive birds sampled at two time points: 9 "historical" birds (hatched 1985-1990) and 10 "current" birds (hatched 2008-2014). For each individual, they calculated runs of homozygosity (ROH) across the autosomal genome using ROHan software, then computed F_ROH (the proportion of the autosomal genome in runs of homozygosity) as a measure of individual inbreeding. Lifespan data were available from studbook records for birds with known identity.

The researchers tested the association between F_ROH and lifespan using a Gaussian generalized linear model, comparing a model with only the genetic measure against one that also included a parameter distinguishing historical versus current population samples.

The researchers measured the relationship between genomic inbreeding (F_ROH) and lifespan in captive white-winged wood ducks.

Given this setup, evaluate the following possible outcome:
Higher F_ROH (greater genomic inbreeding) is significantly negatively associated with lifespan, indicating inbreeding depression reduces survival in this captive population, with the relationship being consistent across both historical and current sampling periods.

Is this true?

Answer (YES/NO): NO